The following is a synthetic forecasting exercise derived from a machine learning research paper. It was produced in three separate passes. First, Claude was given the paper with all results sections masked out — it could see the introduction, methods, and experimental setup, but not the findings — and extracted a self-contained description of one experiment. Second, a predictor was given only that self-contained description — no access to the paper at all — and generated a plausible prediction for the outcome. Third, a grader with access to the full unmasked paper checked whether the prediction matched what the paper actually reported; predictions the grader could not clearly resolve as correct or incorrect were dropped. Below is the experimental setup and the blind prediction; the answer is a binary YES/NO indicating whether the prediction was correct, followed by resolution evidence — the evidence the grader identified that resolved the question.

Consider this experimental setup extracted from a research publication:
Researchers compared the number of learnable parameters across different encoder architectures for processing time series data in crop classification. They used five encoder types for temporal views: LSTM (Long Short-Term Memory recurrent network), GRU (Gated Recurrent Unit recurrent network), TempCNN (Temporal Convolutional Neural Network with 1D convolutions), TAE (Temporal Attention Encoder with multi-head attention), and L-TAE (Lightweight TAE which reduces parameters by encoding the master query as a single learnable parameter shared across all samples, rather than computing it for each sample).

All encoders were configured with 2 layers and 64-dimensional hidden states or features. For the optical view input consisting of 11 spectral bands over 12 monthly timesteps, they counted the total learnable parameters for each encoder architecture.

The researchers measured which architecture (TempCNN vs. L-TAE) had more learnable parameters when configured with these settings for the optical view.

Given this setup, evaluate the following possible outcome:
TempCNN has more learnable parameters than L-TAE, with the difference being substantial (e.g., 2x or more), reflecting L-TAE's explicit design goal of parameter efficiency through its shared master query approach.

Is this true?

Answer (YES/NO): YES